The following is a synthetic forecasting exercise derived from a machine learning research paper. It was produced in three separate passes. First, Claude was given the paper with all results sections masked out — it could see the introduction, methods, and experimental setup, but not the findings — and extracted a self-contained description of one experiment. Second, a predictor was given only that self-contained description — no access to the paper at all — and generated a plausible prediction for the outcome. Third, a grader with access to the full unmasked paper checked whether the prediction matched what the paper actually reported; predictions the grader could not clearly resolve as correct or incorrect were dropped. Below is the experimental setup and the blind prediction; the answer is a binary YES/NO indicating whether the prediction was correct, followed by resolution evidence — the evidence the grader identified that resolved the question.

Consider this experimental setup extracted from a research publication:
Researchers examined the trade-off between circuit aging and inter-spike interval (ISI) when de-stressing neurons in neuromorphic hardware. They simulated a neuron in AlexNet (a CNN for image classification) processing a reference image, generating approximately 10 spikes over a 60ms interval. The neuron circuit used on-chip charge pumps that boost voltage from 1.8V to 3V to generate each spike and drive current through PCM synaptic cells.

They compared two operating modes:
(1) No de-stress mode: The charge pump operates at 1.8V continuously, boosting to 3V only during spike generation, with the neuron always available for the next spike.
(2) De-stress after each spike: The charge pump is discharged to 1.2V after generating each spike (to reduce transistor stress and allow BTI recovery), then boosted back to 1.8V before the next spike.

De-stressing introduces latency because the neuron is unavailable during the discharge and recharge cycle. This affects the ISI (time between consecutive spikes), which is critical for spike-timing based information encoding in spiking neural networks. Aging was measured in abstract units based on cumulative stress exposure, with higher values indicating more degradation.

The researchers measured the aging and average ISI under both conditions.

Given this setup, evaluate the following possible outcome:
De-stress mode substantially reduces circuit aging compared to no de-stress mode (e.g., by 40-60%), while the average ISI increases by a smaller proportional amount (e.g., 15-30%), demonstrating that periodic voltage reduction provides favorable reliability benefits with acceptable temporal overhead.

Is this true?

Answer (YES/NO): NO